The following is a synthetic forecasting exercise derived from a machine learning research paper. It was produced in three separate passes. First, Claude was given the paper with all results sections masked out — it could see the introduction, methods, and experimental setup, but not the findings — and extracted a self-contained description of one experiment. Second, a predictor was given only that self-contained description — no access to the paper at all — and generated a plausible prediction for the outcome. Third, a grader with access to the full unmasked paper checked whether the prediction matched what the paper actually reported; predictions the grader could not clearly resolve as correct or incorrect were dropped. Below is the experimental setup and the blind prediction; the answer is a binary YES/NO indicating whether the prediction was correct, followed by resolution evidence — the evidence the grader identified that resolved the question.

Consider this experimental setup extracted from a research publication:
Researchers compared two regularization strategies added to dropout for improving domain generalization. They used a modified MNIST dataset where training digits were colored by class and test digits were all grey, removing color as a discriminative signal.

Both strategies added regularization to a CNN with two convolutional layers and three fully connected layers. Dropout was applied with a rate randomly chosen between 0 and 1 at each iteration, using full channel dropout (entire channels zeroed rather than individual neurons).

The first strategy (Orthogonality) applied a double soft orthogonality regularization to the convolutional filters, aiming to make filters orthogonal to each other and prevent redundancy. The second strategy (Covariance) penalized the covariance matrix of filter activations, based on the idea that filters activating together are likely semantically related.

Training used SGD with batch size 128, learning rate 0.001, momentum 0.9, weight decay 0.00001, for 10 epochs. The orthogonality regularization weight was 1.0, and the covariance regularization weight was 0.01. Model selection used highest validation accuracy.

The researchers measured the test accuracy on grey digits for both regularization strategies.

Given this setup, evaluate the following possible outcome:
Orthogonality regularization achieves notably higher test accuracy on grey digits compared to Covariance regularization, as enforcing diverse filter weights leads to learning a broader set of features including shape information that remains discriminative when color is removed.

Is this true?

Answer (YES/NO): NO